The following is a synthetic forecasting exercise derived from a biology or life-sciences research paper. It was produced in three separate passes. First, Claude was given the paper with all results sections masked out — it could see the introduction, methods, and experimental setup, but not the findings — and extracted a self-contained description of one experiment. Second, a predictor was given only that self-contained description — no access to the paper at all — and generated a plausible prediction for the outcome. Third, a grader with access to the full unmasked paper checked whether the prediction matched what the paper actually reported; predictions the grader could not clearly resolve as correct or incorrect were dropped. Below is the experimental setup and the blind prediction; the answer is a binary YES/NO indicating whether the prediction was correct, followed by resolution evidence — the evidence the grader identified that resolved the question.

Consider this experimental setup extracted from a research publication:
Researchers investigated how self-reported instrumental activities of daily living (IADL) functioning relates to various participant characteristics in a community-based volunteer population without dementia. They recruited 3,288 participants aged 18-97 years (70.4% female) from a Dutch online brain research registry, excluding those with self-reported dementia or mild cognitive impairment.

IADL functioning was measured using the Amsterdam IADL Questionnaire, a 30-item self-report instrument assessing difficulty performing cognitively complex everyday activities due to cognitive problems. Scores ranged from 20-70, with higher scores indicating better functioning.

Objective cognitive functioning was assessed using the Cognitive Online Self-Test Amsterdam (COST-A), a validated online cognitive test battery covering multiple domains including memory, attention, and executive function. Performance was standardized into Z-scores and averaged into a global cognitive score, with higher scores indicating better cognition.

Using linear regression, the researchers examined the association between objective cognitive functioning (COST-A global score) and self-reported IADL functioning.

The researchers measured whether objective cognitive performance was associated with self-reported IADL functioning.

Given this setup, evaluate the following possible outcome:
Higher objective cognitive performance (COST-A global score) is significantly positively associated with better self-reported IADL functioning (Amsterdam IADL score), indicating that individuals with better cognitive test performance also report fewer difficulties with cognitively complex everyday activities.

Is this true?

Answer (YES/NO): YES